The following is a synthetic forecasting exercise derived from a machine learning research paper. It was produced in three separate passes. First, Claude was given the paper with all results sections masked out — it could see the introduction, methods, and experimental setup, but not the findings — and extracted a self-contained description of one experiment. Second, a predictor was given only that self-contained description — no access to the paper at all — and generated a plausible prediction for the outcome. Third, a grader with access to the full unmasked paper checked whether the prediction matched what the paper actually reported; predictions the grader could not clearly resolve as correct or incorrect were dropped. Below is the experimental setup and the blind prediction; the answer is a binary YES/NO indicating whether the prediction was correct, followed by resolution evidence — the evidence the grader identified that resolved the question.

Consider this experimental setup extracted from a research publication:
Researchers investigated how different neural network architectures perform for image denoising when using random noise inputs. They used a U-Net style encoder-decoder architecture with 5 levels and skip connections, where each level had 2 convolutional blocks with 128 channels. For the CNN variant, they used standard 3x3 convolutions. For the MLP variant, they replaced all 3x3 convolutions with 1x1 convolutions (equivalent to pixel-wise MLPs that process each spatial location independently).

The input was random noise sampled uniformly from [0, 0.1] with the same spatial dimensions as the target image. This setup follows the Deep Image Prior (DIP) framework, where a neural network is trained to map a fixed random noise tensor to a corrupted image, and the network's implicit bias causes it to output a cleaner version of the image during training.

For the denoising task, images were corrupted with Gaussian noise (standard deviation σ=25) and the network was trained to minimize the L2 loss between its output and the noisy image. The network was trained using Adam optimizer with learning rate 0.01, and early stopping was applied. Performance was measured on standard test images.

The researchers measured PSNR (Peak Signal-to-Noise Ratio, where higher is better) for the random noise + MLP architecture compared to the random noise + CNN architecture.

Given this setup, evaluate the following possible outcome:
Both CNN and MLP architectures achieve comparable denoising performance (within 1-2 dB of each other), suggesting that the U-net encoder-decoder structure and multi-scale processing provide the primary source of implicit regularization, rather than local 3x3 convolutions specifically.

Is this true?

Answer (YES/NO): NO